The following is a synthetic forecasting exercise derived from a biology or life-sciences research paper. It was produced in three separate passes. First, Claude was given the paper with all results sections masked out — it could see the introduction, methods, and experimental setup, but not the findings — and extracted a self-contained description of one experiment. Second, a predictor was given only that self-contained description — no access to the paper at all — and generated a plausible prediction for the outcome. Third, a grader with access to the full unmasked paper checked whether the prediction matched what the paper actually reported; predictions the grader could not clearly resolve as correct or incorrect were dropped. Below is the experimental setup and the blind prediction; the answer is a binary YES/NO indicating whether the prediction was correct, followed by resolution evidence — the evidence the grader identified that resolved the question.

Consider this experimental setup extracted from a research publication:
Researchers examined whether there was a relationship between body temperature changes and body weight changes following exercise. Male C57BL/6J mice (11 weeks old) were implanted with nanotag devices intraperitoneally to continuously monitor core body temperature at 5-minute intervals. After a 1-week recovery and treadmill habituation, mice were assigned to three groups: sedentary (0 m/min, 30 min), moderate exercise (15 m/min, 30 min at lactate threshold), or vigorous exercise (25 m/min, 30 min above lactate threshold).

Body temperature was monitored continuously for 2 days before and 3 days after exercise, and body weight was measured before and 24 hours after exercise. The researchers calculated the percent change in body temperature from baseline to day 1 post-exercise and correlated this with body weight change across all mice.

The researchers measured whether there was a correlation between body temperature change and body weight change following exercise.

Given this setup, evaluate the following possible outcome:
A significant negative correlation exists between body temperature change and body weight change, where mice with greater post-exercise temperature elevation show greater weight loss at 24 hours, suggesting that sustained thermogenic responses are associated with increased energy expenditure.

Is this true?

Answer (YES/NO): NO